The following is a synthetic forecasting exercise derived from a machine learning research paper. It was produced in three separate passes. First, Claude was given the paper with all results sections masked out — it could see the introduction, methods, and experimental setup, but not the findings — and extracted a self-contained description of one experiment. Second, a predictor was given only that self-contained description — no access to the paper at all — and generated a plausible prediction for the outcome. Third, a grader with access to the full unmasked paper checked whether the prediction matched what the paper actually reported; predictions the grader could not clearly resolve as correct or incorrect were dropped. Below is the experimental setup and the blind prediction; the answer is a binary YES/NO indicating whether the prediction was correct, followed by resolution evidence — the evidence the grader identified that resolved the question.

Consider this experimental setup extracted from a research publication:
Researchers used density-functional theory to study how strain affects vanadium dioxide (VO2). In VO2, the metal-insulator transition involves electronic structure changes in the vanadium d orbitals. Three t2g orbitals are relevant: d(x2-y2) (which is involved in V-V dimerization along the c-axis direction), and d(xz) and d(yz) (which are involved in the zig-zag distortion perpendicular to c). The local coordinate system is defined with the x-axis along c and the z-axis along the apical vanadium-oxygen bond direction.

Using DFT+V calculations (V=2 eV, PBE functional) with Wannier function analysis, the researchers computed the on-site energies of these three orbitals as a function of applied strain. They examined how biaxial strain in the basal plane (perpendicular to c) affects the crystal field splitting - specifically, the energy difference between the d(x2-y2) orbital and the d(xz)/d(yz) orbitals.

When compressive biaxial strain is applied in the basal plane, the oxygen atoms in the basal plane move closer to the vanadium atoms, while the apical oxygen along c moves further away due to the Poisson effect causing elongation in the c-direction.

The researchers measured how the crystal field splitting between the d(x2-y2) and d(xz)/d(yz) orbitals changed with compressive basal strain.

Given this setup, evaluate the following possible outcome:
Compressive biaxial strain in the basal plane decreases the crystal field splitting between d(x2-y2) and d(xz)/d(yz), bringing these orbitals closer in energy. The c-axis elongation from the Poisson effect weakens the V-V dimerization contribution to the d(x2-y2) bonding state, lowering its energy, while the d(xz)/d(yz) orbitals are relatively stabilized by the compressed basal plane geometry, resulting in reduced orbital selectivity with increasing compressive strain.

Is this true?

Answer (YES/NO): NO